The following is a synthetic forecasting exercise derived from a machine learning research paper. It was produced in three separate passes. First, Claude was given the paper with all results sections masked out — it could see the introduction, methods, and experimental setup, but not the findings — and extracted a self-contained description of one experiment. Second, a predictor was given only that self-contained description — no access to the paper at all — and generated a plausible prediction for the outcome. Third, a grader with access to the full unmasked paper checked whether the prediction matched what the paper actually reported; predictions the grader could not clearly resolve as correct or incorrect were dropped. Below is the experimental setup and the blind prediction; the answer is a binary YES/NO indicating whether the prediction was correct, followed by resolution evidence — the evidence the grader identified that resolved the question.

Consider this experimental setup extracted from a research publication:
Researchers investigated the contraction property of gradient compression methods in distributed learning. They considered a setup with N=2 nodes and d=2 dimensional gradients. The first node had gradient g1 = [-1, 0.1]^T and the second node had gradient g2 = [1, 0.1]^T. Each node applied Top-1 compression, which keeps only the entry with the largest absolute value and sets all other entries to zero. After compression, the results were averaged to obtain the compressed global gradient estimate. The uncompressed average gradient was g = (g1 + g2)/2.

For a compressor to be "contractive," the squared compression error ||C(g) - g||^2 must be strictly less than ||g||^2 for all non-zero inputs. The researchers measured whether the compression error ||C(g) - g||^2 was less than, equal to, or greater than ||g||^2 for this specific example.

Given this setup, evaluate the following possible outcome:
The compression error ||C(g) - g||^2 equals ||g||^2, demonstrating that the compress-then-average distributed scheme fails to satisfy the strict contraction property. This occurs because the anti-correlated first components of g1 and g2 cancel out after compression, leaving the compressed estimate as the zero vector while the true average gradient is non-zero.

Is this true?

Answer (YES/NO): YES